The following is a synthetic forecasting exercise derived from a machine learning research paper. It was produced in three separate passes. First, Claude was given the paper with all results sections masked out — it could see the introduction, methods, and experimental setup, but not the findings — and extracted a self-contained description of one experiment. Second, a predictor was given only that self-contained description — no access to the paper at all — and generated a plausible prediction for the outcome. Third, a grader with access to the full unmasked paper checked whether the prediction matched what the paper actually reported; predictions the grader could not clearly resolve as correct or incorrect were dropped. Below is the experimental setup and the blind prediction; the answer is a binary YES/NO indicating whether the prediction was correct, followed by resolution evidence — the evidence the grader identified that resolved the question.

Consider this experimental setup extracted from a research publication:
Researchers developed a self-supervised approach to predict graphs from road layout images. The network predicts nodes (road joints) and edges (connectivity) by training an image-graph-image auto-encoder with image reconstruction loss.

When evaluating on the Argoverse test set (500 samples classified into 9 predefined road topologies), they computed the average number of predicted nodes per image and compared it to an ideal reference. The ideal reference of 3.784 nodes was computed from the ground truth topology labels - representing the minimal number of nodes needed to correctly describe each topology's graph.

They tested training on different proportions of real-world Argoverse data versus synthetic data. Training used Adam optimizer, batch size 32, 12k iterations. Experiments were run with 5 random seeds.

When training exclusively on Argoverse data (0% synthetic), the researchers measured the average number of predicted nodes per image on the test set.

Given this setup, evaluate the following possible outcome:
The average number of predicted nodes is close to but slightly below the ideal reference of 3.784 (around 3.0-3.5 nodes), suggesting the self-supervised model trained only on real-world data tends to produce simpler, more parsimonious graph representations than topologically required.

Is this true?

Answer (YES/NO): NO